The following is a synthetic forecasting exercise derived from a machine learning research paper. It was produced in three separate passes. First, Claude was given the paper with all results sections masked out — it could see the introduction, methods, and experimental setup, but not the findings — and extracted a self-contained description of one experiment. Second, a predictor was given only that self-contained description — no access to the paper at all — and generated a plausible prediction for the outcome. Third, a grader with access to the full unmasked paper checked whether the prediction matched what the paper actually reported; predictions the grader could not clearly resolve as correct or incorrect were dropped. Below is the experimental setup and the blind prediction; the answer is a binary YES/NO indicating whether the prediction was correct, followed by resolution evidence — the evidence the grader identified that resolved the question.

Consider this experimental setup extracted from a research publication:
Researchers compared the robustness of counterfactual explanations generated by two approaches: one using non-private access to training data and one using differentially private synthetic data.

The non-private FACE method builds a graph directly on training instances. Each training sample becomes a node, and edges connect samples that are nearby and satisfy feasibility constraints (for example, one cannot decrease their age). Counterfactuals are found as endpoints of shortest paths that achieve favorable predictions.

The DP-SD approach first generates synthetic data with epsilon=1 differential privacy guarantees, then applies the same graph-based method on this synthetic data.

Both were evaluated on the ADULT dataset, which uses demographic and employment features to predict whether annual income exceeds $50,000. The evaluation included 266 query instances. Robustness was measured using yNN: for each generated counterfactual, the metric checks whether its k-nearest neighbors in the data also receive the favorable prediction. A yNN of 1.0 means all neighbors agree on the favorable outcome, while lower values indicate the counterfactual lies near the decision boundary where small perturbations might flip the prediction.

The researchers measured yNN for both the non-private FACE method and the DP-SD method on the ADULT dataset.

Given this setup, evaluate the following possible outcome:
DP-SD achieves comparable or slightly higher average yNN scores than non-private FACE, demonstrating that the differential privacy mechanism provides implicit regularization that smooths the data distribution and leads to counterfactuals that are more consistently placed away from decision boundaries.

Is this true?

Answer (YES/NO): NO